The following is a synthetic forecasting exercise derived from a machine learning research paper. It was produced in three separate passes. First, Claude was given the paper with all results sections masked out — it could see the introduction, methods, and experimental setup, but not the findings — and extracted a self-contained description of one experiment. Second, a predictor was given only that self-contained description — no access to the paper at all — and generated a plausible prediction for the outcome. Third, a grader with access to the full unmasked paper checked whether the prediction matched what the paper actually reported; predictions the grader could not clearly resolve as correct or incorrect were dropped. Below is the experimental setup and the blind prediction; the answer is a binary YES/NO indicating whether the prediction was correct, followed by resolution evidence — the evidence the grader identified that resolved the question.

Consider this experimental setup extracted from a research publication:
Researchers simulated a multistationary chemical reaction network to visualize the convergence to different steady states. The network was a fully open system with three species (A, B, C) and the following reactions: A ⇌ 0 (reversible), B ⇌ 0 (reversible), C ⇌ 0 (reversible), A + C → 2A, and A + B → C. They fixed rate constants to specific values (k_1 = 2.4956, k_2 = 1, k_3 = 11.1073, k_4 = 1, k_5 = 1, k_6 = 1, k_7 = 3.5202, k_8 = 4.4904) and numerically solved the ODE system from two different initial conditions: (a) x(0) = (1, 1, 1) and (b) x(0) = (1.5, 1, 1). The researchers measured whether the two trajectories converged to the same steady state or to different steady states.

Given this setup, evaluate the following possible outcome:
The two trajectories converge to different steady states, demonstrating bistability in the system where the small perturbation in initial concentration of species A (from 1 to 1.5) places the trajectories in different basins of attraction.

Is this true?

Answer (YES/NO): YES